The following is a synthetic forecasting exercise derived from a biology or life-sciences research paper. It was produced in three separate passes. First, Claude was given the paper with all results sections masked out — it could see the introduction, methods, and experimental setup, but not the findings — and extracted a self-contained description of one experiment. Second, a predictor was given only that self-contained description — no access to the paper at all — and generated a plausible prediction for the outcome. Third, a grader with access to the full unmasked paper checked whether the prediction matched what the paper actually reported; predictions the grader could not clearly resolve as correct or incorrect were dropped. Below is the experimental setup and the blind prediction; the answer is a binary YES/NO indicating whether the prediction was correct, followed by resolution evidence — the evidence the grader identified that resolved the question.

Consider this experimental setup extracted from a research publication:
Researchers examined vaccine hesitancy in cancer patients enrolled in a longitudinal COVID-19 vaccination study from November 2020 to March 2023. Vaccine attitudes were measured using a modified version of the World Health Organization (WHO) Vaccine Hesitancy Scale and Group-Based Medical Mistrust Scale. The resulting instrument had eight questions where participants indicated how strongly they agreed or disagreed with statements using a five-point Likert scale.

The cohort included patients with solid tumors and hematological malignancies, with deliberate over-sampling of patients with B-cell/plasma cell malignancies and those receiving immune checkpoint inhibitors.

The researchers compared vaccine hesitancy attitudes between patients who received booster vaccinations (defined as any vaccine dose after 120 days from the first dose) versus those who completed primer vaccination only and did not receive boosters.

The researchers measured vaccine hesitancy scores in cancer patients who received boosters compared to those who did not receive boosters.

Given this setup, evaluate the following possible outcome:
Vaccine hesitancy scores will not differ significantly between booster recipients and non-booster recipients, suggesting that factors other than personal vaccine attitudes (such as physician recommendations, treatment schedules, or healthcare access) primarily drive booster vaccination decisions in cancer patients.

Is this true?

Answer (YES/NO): YES